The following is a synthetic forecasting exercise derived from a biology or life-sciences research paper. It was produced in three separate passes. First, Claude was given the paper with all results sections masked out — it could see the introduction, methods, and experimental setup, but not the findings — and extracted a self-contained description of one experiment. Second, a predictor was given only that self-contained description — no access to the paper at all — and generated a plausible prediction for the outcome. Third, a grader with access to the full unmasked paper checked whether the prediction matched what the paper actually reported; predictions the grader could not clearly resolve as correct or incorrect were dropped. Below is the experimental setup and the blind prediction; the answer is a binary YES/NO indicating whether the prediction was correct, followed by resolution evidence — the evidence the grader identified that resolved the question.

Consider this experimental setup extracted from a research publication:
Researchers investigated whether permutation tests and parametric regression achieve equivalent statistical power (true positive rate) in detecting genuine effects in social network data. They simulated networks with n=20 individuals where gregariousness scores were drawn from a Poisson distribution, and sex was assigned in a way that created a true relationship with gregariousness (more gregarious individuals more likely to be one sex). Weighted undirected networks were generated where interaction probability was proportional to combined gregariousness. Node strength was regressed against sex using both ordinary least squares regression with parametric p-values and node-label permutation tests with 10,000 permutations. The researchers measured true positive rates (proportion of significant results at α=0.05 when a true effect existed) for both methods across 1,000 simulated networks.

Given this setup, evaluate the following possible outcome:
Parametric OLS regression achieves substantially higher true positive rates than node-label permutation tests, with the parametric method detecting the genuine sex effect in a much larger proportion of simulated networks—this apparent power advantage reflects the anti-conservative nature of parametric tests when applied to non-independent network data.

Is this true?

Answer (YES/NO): NO